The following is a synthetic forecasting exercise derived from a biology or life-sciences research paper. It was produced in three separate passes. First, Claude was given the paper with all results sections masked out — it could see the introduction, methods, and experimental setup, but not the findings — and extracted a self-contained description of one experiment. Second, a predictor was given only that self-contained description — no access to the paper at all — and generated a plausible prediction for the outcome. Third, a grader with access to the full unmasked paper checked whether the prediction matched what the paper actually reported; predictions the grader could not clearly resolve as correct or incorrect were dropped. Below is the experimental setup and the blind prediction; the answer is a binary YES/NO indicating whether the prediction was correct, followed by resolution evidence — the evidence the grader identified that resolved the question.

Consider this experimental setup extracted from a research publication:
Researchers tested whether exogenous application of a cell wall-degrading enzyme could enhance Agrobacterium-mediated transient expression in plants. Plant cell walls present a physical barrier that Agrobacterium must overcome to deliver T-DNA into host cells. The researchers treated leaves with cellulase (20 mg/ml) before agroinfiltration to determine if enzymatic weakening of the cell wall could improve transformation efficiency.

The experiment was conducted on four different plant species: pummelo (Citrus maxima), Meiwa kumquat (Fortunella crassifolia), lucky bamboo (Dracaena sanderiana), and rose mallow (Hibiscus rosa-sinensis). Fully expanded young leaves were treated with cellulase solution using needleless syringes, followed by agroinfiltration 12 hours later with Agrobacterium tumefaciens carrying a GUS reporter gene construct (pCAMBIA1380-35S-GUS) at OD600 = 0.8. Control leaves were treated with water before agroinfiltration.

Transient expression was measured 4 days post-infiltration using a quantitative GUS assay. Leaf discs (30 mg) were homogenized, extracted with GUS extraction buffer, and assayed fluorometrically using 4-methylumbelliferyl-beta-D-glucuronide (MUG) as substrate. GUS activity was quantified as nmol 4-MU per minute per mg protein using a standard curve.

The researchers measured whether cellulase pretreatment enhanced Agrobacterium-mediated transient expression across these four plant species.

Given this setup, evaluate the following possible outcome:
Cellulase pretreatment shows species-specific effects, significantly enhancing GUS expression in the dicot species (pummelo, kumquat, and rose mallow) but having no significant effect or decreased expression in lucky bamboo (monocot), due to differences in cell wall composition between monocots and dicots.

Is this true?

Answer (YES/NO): NO